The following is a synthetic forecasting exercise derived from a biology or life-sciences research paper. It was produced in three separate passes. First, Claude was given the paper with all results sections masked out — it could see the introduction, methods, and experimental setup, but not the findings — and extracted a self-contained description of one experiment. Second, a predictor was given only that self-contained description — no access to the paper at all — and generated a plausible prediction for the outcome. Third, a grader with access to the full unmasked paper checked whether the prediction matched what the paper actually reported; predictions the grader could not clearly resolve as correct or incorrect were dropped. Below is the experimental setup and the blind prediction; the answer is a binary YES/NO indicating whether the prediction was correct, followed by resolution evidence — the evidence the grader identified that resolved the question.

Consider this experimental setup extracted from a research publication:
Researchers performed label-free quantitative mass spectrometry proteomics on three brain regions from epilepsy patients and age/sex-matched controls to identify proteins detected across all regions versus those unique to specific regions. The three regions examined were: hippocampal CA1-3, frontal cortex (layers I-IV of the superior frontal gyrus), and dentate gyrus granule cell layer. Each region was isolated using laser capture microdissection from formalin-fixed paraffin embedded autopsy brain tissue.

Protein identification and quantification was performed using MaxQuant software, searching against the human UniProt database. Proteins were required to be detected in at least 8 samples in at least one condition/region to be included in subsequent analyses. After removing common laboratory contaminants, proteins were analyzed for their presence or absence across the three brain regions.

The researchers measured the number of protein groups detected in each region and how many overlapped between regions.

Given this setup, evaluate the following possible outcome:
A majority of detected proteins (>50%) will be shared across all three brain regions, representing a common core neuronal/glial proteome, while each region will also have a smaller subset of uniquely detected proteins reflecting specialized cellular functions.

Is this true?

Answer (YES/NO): YES